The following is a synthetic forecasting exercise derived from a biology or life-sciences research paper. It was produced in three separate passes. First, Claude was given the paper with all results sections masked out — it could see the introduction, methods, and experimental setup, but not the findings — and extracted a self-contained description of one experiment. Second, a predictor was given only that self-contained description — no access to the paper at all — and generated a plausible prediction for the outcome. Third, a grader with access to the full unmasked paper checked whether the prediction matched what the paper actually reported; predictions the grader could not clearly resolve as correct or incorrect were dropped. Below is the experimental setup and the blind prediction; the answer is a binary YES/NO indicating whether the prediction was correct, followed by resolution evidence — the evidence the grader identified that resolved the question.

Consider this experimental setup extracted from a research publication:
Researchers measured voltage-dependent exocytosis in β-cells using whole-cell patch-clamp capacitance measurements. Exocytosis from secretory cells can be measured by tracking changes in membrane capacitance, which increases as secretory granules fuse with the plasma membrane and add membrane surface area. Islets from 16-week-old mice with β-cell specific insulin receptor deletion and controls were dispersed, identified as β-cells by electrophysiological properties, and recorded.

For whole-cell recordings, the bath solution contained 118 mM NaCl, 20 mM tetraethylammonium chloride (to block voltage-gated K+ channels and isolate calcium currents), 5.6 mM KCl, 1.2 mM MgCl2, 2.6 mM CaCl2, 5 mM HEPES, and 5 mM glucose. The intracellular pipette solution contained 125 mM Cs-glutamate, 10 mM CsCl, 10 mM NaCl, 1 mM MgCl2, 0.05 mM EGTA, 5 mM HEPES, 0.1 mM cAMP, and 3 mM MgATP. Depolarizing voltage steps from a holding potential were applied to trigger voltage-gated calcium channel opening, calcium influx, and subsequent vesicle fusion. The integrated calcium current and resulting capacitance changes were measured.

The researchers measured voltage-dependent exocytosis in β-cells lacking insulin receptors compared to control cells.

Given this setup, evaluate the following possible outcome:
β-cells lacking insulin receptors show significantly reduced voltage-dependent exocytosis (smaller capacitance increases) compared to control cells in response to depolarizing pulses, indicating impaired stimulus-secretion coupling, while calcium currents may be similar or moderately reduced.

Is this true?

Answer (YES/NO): NO